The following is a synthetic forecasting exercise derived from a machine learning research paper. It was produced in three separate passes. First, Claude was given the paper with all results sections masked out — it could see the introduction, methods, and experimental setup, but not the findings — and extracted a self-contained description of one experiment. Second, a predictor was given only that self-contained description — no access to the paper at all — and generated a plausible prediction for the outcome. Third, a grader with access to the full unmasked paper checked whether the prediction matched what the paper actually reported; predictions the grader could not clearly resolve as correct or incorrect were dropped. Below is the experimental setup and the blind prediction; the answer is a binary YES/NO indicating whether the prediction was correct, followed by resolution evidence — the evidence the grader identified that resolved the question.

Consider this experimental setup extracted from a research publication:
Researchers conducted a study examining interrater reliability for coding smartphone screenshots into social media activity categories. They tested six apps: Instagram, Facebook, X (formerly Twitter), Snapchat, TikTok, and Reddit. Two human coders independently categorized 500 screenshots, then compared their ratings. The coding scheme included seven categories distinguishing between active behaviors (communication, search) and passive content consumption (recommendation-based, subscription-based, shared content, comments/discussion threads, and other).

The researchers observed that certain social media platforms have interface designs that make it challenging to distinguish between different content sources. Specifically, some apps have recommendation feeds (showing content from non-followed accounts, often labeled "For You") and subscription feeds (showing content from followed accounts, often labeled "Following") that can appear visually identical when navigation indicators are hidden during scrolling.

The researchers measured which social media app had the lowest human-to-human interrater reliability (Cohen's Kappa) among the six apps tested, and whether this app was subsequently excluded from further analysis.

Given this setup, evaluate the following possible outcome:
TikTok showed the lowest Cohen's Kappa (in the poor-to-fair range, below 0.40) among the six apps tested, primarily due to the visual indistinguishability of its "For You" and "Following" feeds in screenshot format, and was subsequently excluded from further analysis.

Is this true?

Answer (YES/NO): NO